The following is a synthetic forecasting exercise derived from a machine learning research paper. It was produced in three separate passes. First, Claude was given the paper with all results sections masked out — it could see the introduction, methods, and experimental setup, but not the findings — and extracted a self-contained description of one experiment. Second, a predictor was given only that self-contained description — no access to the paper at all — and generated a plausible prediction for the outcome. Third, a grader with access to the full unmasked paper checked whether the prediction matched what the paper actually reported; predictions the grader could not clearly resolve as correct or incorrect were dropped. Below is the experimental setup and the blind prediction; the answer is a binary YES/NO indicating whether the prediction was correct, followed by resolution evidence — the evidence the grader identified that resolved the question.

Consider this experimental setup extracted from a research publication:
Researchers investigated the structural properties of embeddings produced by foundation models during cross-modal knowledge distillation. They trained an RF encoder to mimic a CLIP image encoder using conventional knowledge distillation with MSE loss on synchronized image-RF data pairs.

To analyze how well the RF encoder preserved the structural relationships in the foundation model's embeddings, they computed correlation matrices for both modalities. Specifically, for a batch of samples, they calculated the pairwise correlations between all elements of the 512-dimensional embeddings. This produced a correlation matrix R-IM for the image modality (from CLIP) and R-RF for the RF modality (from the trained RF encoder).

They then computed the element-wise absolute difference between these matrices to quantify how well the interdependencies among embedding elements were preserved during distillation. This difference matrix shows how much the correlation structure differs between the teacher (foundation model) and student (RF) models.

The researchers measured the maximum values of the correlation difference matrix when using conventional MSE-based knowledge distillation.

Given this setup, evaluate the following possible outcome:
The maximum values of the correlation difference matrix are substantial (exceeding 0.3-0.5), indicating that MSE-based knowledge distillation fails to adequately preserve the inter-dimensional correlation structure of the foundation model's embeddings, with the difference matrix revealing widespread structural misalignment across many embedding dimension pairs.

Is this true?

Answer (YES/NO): YES